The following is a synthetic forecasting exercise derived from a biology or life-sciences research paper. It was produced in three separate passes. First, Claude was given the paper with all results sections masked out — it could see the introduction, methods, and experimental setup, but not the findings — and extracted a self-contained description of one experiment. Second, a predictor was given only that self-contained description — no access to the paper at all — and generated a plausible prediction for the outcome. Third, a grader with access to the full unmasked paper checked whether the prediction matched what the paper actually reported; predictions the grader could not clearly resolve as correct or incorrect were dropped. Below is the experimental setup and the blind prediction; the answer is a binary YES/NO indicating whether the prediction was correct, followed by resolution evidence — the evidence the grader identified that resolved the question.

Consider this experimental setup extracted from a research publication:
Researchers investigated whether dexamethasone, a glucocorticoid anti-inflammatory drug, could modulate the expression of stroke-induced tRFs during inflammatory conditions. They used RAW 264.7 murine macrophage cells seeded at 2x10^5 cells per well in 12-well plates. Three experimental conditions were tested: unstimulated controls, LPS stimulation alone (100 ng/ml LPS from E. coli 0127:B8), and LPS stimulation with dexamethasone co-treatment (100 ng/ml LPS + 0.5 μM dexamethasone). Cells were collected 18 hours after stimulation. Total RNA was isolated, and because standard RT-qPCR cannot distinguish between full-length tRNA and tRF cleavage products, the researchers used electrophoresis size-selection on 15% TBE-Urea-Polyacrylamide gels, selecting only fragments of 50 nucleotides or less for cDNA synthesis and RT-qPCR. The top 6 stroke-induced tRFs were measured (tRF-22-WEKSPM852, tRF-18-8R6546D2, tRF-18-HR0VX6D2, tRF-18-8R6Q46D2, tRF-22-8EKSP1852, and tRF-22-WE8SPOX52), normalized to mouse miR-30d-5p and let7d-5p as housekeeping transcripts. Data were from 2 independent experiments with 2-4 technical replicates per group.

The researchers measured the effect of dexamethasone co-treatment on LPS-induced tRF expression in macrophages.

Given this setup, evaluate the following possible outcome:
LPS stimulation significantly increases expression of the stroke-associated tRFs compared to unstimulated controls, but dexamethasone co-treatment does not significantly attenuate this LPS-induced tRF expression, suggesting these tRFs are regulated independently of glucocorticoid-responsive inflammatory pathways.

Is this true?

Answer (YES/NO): NO